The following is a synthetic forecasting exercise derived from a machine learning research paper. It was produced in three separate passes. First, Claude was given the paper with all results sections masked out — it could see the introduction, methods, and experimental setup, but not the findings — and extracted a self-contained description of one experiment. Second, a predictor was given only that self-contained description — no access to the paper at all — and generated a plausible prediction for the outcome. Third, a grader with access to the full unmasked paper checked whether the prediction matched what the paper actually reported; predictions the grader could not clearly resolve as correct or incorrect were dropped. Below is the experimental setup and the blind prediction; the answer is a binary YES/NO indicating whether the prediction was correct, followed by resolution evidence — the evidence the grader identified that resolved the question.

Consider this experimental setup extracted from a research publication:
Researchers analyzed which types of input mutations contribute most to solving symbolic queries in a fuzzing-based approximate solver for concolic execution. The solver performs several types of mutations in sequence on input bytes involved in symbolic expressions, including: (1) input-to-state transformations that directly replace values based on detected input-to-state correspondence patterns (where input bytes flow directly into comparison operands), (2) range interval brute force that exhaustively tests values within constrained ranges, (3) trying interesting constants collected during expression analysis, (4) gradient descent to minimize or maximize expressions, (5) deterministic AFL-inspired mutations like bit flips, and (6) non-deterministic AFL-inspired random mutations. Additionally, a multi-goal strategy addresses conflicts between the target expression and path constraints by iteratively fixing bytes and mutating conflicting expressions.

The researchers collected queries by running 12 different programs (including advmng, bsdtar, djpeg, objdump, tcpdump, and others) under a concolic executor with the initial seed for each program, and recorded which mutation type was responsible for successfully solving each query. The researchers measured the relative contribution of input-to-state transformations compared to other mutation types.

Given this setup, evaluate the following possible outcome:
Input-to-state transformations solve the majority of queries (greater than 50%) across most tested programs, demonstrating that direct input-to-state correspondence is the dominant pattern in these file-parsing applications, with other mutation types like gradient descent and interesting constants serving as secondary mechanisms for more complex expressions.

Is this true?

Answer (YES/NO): YES